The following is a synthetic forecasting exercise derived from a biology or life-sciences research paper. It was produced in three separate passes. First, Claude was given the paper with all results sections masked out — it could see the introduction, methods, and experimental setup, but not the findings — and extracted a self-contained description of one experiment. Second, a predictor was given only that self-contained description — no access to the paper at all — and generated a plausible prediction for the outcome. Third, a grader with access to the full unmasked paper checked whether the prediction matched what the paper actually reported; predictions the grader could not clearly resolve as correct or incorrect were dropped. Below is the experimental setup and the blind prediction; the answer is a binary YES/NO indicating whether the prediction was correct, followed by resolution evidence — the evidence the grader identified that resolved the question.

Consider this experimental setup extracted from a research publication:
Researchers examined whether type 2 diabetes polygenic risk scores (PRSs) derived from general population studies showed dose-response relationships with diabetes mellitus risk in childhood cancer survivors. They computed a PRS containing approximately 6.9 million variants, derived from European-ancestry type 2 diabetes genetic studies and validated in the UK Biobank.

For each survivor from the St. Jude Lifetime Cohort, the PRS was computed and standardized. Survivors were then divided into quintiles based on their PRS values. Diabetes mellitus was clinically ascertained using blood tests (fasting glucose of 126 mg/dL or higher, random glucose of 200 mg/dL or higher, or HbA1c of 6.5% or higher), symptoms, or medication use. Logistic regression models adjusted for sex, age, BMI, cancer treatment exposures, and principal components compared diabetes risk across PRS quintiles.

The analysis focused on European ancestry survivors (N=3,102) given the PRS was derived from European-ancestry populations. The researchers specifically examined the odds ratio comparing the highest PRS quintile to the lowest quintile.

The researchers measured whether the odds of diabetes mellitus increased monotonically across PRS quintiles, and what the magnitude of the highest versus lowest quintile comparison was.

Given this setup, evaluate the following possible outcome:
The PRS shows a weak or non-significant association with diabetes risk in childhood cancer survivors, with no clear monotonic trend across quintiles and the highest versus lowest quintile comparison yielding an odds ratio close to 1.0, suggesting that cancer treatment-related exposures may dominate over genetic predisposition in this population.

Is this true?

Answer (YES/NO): NO